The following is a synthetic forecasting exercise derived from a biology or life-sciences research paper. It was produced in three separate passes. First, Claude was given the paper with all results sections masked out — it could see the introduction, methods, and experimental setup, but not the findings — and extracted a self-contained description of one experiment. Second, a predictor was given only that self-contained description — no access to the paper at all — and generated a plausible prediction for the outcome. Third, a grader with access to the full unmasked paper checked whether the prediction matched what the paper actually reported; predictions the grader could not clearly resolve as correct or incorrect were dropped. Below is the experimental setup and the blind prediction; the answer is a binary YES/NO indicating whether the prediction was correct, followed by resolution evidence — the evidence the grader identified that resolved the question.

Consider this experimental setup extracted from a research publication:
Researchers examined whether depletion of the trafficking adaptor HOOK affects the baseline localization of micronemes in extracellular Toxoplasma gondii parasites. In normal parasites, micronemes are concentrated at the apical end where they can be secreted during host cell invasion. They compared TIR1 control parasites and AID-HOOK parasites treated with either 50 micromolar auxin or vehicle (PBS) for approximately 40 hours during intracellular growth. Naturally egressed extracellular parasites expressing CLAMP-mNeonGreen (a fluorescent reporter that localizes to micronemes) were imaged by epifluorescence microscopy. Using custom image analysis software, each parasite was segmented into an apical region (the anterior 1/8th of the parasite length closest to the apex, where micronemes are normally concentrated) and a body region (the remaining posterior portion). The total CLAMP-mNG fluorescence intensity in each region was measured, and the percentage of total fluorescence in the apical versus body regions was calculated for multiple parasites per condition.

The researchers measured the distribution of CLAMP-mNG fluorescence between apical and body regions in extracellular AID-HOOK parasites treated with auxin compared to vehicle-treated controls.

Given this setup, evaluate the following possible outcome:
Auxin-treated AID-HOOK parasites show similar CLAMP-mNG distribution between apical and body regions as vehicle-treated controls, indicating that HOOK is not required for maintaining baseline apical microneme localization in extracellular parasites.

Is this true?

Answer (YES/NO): NO